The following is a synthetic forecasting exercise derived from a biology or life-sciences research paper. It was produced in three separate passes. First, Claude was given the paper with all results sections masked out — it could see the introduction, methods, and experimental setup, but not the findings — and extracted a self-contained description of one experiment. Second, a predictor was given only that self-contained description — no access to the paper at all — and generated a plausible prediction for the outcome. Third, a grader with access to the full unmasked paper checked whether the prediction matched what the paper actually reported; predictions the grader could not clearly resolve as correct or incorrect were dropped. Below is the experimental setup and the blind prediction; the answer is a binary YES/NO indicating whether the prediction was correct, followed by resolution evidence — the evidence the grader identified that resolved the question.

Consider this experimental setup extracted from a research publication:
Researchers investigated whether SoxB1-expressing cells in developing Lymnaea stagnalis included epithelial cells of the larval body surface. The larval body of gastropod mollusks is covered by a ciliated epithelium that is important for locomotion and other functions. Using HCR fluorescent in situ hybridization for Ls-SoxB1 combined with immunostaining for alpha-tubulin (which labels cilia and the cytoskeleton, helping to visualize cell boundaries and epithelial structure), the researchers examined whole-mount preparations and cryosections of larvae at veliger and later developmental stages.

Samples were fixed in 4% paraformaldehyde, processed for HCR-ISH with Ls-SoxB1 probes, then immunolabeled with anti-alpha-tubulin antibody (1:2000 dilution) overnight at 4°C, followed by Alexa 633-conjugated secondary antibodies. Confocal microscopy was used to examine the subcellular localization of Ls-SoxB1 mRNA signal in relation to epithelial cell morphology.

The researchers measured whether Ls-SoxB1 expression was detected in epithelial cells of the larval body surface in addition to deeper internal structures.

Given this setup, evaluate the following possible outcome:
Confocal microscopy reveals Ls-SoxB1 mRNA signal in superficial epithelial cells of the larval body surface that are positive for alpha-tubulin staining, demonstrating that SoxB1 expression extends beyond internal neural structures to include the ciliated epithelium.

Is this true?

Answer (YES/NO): YES